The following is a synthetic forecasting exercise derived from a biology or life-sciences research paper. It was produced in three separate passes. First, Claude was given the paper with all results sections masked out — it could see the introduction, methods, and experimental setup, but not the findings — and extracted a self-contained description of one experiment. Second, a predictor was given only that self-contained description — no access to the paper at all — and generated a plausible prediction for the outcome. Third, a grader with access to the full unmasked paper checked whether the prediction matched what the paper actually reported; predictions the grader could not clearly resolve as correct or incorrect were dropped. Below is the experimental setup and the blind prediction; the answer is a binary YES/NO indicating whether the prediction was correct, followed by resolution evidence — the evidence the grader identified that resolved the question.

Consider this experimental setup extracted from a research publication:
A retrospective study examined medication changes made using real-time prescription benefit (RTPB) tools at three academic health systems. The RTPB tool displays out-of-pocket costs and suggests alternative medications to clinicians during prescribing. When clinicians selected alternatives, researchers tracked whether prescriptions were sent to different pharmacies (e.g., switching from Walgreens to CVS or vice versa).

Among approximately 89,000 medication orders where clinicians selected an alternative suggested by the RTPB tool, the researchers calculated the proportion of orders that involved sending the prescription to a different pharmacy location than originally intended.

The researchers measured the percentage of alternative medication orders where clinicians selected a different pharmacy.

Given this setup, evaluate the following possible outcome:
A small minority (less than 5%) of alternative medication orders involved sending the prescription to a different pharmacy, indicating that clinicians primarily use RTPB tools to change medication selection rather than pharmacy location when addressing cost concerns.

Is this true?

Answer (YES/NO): NO